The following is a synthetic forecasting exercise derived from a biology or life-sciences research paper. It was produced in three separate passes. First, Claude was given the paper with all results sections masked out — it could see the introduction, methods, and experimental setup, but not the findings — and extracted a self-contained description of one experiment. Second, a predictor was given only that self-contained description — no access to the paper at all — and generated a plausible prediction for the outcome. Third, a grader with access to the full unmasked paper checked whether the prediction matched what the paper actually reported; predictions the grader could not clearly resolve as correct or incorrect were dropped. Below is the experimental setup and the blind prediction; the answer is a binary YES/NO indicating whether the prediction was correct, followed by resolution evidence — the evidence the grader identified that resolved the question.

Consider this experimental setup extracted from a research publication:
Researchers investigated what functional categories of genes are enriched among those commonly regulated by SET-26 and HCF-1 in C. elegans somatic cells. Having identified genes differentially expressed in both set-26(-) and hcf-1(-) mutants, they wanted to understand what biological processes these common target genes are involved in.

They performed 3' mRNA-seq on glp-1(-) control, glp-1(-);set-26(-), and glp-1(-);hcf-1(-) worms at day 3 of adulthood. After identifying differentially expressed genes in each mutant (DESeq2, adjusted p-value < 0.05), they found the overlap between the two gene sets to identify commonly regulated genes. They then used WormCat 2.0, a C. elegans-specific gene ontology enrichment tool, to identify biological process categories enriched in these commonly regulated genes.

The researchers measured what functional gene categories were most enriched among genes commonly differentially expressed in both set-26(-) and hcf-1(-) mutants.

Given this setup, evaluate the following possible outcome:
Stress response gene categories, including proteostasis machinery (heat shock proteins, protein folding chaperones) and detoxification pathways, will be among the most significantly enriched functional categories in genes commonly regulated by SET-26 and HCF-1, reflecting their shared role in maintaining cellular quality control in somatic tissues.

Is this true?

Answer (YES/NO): NO